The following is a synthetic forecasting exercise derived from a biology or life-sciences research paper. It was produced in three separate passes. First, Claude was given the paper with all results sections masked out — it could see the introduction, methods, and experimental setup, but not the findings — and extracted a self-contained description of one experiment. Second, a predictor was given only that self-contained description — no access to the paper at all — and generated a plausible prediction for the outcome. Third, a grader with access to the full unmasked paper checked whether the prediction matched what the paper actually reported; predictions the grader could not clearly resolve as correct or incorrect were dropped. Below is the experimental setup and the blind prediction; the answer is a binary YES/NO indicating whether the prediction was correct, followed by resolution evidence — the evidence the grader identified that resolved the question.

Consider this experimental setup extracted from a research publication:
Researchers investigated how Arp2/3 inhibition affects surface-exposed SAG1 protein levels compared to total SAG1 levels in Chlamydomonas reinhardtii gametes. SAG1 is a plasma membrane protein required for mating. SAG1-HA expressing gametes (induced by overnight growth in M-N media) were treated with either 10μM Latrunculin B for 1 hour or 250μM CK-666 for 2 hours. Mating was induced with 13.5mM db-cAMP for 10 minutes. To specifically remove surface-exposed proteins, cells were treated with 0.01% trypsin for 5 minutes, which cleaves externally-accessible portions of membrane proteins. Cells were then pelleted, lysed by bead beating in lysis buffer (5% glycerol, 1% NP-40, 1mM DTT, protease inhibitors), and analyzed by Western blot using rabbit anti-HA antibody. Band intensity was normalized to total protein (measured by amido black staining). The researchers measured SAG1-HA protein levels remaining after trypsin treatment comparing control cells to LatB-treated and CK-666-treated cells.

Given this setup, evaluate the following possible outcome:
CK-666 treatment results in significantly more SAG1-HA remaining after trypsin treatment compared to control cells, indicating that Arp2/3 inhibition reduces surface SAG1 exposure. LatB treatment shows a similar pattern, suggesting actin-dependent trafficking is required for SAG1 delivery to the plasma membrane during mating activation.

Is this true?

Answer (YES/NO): NO